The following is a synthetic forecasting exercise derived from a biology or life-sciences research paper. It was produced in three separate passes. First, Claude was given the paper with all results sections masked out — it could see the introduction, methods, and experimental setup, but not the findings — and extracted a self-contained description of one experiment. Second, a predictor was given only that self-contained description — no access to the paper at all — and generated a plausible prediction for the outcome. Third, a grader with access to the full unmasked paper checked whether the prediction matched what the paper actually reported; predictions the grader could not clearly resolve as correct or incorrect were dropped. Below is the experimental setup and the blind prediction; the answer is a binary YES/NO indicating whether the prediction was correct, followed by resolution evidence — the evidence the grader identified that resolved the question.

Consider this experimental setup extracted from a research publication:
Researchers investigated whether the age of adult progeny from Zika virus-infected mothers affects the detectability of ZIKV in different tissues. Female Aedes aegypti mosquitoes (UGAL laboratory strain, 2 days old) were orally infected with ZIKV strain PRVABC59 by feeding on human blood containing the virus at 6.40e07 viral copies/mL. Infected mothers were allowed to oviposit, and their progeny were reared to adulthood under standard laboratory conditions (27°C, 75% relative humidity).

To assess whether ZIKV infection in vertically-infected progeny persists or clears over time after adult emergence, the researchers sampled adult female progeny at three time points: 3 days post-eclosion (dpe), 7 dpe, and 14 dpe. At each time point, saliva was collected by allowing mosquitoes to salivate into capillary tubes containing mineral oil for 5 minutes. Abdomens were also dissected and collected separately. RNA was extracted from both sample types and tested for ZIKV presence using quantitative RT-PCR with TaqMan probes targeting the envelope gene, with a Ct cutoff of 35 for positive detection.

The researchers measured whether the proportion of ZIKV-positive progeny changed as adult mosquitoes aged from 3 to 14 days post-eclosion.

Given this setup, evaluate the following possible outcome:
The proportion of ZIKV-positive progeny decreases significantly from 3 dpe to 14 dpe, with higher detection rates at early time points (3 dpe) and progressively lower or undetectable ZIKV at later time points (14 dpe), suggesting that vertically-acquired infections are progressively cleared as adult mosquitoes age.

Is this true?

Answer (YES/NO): NO